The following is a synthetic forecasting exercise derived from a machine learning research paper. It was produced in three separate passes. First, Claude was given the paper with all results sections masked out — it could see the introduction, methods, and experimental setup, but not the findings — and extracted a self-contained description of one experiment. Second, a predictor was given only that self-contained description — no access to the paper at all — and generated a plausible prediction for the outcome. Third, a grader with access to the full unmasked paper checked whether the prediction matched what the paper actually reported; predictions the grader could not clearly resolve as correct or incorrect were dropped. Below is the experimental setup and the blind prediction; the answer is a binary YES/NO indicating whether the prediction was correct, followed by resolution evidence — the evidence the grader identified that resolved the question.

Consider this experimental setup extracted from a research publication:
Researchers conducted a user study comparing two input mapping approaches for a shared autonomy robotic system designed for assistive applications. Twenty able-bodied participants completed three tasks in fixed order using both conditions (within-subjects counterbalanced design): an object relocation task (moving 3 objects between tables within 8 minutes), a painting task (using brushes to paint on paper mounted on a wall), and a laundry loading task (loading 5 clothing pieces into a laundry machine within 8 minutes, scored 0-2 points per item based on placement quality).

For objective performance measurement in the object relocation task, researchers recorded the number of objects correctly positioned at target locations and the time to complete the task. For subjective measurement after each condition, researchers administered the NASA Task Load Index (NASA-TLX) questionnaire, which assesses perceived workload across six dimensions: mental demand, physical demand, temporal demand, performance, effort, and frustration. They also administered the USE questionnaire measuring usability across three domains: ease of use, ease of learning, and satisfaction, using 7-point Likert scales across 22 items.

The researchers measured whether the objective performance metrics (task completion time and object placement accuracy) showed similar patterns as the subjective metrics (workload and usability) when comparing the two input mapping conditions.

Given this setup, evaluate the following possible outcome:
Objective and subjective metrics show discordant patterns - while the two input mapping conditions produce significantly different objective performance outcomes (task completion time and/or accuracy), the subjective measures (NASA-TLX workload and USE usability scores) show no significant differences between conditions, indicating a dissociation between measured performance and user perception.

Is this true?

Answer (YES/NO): NO